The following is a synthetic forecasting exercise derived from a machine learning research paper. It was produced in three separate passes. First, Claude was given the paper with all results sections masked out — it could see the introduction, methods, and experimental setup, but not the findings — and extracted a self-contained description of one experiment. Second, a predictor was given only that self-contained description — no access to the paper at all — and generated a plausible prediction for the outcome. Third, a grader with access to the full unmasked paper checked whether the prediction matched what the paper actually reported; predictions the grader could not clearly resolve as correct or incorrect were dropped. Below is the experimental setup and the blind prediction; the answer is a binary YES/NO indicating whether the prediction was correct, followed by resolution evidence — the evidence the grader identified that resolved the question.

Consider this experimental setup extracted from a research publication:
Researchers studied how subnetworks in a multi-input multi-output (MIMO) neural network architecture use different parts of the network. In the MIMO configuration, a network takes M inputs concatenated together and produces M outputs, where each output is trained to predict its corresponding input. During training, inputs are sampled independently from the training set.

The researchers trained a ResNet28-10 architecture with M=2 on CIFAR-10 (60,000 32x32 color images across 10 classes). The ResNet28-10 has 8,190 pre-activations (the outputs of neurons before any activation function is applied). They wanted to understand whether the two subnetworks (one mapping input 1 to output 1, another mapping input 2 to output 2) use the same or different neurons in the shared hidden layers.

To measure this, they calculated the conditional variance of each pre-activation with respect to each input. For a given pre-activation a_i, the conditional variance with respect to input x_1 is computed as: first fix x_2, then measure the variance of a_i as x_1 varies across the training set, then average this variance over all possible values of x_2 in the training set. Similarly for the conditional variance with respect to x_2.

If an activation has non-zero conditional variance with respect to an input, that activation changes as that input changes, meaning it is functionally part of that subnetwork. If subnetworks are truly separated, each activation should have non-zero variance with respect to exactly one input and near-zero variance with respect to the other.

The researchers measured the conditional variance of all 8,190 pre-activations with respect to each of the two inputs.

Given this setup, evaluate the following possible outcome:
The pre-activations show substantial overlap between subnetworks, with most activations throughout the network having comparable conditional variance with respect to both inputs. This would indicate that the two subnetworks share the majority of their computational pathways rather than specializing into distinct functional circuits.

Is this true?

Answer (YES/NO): NO